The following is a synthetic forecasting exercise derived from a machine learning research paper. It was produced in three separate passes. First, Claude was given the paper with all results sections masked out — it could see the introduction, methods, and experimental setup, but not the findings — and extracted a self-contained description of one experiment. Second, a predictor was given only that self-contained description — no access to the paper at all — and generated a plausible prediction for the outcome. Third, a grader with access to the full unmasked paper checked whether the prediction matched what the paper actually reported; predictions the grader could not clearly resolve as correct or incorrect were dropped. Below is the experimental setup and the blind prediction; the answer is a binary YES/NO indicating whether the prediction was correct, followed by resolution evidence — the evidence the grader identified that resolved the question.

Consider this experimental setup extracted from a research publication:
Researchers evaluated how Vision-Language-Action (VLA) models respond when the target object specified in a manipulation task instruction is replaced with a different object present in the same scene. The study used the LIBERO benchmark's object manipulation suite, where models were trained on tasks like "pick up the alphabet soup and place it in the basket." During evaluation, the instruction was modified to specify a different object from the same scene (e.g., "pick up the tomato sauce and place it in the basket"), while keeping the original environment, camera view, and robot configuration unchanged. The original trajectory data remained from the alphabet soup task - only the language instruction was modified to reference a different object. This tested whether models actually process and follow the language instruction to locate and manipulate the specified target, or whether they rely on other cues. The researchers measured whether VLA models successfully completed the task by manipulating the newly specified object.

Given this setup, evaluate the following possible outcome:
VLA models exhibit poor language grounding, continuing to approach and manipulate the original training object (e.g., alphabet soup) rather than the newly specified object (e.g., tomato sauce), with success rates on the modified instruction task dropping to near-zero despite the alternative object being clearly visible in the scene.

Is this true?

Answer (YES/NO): YES